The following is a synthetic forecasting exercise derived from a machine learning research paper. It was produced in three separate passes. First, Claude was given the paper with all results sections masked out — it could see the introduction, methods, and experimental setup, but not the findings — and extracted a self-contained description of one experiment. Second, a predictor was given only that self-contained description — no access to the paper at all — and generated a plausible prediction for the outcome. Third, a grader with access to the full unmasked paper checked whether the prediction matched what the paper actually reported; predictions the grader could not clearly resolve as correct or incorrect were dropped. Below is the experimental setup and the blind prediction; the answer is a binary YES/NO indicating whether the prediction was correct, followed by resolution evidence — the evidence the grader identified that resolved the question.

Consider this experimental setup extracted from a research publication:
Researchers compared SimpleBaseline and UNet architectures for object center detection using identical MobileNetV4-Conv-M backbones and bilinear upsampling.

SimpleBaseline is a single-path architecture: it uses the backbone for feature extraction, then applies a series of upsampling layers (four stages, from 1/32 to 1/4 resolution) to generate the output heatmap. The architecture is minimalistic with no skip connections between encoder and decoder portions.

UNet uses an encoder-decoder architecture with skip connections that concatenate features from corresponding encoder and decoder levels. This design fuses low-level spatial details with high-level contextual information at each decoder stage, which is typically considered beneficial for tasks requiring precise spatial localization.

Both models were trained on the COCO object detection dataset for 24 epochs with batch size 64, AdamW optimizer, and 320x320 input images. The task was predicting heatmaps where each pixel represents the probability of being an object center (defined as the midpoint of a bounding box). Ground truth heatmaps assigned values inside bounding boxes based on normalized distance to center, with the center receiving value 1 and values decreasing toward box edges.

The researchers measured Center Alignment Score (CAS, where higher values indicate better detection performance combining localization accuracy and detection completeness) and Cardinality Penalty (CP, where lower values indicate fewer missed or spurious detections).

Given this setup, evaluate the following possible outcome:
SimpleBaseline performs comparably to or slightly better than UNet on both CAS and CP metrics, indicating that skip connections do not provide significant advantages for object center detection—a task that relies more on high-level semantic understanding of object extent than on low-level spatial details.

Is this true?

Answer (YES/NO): YES